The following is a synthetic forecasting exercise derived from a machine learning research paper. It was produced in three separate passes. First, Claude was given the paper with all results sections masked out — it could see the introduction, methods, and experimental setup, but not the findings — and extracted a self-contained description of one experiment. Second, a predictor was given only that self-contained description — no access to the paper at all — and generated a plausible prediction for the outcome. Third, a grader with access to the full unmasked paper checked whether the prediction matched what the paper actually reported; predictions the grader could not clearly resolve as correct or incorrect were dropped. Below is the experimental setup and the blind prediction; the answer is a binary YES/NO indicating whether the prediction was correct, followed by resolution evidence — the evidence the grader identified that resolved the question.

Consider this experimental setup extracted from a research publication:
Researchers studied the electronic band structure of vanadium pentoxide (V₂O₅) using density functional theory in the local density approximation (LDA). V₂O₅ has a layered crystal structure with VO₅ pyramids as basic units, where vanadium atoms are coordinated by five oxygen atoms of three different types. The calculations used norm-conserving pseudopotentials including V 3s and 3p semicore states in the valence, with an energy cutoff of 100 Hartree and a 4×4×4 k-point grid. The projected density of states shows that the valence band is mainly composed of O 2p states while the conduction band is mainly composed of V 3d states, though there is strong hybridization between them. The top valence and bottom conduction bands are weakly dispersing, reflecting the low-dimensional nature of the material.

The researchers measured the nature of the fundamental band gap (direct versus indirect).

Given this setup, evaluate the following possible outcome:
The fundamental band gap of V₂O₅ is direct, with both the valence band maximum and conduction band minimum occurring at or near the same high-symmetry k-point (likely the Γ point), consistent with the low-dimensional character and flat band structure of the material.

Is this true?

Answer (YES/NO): NO